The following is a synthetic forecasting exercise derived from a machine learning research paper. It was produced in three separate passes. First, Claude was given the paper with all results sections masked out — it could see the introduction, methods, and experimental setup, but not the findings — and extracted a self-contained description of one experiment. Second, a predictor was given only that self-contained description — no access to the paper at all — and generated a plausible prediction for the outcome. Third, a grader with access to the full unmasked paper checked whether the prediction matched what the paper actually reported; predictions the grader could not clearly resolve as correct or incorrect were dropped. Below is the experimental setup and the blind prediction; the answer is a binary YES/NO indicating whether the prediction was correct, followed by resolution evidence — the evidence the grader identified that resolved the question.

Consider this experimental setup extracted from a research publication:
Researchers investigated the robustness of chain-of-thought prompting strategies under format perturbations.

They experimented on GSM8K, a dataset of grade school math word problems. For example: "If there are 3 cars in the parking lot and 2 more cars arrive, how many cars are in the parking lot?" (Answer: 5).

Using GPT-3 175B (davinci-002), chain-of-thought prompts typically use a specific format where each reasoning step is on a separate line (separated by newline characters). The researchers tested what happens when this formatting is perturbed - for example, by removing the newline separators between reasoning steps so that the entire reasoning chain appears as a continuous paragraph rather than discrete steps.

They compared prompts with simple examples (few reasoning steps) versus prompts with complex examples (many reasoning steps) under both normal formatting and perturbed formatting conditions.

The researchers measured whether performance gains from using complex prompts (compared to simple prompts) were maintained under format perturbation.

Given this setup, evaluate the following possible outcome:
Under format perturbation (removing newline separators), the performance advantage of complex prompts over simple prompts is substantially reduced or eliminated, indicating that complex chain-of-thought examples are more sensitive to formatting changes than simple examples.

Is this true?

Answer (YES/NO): NO